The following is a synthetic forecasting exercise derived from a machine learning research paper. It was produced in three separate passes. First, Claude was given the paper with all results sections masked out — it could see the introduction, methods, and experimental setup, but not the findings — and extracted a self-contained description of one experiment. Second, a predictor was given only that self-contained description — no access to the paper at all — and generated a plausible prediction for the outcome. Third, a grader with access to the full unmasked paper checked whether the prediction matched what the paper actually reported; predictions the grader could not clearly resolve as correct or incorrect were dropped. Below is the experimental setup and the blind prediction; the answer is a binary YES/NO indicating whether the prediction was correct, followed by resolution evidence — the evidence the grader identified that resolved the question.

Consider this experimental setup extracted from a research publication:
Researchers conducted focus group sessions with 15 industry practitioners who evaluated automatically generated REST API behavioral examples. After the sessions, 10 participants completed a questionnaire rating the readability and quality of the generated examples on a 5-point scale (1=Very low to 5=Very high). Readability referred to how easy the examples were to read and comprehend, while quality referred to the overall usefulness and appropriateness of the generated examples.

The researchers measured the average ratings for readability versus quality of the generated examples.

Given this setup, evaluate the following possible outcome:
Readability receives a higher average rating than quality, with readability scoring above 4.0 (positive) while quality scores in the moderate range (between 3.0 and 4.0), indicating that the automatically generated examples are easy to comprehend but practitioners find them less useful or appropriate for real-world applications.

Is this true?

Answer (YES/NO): NO